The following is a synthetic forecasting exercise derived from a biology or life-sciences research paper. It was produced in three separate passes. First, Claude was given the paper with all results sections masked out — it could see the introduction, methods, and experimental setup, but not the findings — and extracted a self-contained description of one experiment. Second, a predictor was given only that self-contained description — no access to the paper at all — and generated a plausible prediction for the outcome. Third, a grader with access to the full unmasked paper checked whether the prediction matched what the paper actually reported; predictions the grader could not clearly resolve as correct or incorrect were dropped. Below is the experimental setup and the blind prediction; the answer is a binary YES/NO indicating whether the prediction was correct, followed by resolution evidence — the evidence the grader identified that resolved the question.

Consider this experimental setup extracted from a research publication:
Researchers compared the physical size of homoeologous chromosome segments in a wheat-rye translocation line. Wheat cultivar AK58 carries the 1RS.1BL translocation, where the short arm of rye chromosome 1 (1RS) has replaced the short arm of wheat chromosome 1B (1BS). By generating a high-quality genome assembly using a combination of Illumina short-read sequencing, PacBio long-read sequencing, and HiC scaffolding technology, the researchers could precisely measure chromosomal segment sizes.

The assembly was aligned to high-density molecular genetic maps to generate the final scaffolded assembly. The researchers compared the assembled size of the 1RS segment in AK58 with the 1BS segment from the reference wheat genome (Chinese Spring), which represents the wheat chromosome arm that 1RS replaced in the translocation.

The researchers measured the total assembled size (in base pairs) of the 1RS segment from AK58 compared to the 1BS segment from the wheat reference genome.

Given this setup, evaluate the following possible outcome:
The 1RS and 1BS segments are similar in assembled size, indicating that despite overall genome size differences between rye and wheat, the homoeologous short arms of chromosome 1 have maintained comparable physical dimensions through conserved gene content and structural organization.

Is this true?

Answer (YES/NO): NO